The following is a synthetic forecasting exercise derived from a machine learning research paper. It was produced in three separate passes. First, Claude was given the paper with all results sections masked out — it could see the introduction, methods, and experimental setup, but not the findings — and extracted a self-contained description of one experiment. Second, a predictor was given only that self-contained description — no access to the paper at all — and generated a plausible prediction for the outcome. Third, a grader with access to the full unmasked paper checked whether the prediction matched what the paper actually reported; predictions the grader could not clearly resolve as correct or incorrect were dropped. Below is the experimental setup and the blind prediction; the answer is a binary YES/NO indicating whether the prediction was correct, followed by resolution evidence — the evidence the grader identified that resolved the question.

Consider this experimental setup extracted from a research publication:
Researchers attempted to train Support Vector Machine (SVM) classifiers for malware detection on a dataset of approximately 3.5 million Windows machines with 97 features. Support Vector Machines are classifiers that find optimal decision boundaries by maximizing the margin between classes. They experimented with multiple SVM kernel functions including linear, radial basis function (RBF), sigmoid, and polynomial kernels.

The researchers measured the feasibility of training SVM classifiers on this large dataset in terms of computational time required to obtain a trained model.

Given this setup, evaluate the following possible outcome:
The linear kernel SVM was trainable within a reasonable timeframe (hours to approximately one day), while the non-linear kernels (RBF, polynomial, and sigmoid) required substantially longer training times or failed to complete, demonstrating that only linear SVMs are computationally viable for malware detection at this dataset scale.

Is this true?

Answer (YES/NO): NO